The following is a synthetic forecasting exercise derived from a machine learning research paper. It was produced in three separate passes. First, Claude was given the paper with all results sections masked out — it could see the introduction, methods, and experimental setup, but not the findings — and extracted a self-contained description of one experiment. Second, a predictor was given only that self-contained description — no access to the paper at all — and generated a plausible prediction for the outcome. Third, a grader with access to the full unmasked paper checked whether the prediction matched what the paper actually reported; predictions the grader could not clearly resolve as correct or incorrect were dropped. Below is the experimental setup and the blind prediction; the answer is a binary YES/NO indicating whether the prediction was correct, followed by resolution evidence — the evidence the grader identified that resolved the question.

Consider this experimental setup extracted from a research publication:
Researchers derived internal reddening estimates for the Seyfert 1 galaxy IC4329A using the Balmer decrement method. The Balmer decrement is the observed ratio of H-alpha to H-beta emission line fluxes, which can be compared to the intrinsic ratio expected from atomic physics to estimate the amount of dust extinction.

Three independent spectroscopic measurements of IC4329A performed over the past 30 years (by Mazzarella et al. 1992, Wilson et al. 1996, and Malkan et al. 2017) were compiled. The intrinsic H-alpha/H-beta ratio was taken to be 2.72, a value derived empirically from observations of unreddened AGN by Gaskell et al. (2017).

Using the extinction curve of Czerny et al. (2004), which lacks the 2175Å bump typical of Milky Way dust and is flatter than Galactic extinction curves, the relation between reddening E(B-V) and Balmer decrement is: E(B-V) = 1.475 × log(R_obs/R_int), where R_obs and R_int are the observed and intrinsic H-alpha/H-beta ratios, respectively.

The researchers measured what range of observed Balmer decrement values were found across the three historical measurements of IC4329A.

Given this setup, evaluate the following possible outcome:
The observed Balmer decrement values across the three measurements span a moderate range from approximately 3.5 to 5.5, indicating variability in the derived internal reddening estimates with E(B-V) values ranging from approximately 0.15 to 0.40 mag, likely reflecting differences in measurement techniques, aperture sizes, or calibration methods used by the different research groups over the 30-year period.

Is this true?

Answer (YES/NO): NO